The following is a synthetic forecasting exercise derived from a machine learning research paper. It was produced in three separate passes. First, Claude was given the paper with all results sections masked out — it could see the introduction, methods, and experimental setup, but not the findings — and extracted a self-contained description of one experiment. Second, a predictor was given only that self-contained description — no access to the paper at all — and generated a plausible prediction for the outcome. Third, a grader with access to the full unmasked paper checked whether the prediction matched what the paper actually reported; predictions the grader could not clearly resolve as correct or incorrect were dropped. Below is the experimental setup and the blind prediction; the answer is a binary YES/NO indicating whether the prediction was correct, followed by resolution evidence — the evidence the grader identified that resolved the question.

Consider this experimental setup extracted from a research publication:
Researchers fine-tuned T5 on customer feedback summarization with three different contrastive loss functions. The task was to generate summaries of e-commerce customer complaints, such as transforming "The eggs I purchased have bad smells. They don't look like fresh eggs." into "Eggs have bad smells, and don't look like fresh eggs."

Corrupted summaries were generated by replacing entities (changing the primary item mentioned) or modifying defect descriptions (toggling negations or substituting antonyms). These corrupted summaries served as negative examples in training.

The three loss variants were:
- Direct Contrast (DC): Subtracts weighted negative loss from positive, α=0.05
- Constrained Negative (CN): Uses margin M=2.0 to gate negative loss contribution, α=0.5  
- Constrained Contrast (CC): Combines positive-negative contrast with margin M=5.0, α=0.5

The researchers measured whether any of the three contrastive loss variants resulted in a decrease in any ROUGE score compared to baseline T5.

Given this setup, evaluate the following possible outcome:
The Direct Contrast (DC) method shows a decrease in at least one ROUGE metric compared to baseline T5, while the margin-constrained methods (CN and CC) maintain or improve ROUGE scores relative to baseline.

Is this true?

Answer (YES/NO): YES